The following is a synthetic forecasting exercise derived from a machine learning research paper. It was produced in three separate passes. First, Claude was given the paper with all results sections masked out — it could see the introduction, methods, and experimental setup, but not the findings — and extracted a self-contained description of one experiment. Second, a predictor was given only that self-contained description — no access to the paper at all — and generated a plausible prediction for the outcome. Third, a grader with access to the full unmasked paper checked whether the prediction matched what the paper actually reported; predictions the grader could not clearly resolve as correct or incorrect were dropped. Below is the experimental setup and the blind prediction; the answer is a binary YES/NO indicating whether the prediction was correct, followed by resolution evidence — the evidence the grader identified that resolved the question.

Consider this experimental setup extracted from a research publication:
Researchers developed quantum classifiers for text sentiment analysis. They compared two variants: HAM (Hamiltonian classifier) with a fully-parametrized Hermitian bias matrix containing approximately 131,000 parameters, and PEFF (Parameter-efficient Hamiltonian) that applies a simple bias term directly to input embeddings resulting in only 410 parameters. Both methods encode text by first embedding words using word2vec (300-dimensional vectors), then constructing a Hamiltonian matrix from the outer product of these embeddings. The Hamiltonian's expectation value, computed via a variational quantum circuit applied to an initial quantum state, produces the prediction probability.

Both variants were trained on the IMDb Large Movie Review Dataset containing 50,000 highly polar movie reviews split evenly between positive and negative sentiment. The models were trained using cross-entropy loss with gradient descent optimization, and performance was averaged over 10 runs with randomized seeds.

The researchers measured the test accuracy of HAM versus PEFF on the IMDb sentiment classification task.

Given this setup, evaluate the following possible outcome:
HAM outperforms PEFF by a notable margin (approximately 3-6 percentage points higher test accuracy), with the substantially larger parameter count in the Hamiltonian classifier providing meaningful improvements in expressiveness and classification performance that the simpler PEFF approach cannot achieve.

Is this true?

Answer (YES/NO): YES